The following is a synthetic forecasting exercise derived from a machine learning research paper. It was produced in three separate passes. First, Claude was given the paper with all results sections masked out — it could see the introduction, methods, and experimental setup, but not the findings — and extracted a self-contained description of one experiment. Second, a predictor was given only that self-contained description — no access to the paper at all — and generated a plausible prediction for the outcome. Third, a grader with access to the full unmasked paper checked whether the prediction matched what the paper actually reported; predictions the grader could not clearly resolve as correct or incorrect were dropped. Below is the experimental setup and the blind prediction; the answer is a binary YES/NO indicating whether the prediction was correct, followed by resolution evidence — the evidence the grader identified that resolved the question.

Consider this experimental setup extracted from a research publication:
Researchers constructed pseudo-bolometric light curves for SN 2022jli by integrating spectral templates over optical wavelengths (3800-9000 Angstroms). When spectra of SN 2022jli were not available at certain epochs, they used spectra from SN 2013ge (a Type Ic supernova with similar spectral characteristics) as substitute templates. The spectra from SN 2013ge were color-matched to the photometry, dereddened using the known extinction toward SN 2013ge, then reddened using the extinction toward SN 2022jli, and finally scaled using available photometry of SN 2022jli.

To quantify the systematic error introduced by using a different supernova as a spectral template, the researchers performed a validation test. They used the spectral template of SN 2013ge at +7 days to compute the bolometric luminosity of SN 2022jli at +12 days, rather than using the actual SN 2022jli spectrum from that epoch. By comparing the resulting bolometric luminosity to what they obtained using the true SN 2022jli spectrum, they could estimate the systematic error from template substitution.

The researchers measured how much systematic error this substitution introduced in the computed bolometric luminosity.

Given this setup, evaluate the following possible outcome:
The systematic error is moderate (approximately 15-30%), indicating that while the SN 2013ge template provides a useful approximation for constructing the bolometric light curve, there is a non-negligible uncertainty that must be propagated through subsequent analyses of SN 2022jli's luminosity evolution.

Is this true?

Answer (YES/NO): NO